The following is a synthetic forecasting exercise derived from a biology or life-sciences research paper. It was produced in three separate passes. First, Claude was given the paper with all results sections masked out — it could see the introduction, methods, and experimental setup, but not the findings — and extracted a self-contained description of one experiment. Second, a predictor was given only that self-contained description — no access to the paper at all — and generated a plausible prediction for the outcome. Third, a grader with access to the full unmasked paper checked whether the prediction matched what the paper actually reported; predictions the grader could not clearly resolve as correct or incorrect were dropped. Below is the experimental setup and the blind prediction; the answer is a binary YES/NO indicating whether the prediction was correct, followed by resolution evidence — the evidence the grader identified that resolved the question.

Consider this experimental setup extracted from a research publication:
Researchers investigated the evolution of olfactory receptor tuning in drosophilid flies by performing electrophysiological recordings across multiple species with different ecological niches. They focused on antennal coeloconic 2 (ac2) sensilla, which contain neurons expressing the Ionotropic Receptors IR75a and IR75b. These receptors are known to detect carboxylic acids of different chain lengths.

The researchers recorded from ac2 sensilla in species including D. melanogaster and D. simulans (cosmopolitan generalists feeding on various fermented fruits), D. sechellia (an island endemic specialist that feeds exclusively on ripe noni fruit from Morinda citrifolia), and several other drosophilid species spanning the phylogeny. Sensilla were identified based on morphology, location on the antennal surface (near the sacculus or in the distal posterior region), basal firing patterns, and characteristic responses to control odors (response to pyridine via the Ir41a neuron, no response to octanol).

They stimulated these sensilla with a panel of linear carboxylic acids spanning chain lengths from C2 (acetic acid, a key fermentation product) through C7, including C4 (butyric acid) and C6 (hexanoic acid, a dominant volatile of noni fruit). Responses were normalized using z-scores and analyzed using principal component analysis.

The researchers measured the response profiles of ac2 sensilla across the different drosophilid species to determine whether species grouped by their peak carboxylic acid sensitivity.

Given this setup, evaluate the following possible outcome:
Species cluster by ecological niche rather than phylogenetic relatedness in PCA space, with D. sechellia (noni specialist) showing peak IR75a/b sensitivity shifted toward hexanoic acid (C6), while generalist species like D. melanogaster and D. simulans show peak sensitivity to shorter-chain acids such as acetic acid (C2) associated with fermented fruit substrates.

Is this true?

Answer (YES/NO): NO